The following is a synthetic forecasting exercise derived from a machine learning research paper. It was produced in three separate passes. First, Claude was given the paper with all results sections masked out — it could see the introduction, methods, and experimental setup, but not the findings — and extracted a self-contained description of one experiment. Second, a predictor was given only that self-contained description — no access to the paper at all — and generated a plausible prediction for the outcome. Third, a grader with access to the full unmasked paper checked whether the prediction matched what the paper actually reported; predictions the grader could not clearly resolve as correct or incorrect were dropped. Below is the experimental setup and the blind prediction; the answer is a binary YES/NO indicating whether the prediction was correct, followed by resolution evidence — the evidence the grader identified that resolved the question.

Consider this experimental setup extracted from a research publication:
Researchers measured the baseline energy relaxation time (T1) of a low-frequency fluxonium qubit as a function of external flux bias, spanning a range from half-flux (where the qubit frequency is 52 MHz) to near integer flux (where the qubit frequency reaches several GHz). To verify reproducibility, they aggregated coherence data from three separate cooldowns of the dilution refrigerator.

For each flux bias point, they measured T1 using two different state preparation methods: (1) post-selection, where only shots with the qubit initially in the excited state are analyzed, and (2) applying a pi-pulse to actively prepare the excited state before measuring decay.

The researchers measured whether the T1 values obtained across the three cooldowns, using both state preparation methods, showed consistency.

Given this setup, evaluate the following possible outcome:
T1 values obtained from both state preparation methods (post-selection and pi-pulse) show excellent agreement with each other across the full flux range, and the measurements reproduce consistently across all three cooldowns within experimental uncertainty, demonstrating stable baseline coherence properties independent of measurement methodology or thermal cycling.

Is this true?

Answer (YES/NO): YES